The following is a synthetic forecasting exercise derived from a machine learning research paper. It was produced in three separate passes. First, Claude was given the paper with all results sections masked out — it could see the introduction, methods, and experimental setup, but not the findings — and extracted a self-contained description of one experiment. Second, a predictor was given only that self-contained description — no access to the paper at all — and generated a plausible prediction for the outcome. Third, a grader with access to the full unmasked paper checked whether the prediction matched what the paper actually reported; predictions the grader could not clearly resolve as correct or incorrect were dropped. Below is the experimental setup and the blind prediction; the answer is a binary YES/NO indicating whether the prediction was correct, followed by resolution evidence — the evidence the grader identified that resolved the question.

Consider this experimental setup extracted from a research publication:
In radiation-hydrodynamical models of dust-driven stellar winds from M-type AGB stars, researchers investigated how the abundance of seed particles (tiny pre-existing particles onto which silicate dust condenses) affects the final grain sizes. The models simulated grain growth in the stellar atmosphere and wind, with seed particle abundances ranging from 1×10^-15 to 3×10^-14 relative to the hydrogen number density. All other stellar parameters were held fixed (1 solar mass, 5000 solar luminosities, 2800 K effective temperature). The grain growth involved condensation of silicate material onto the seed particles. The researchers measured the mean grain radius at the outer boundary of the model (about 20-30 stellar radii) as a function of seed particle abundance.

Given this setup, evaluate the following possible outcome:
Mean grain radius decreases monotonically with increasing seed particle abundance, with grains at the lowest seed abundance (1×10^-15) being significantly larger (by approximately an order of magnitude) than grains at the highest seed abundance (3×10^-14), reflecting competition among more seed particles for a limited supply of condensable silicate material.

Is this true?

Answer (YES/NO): NO